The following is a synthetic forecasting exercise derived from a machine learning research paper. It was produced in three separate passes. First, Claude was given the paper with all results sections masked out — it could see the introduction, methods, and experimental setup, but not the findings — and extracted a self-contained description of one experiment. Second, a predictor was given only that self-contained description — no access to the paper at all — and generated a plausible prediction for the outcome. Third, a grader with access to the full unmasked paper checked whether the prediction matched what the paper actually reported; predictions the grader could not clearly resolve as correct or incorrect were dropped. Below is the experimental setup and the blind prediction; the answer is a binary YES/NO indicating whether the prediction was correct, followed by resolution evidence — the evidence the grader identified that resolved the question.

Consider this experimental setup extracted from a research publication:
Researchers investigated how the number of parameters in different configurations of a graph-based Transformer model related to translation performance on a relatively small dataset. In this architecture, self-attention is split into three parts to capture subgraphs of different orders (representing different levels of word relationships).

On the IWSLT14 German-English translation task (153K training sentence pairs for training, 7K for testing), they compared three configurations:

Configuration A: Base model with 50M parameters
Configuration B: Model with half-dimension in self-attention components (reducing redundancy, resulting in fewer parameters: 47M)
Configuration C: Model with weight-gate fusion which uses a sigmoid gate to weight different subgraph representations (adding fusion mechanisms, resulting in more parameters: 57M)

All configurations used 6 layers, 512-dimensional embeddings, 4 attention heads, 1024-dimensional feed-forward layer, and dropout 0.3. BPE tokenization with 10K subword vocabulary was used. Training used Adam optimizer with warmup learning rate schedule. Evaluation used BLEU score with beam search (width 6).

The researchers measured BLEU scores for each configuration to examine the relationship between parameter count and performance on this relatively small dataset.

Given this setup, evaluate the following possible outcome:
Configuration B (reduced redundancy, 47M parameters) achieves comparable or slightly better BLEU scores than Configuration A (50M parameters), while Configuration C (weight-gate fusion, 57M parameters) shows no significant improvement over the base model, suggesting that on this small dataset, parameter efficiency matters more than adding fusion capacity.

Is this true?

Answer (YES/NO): NO